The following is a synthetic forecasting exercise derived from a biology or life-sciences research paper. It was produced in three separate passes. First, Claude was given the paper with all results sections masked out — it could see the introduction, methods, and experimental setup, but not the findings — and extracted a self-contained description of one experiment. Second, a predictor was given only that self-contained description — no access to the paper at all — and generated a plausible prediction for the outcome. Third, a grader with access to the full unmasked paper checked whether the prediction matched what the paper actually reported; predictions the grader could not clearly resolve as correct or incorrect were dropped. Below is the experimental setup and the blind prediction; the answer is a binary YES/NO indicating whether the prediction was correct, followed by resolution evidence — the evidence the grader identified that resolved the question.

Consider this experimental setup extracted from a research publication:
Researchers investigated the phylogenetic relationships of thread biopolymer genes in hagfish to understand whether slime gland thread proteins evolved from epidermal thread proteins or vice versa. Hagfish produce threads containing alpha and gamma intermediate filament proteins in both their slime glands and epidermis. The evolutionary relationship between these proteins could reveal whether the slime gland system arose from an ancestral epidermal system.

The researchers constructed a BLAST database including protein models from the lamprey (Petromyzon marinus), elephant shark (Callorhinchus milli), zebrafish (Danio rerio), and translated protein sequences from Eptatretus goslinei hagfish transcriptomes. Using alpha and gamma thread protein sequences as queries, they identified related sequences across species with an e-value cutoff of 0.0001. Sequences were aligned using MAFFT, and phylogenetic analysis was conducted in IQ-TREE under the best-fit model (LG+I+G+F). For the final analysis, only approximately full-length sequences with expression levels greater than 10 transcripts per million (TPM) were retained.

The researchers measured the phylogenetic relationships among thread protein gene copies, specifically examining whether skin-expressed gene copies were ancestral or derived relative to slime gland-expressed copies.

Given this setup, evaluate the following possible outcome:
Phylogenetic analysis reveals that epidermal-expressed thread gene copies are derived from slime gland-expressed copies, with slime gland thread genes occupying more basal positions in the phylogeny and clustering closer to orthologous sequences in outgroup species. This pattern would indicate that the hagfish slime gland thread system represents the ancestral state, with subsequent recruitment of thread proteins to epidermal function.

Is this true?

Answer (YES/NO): NO